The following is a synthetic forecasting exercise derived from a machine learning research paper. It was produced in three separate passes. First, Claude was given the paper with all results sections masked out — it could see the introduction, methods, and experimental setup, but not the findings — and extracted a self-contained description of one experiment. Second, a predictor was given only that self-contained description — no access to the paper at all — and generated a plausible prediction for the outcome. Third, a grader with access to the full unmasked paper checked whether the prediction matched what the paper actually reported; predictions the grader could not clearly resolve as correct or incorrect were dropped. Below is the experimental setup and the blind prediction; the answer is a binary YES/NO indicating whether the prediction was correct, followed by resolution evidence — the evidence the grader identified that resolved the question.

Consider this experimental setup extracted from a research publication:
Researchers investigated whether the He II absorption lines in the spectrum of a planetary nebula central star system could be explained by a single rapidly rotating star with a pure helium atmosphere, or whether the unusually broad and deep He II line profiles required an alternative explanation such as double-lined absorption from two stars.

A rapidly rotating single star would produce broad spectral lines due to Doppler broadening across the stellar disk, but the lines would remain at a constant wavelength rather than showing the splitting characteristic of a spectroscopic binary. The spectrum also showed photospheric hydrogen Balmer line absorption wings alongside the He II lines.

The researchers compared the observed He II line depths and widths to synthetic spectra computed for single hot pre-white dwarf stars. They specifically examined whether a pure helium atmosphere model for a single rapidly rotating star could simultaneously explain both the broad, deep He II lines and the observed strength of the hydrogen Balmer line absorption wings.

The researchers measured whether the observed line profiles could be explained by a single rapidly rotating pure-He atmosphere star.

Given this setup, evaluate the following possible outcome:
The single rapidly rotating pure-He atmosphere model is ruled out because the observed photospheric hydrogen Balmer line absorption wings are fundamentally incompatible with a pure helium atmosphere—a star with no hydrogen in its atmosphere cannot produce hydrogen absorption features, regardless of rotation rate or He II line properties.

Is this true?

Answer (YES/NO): YES